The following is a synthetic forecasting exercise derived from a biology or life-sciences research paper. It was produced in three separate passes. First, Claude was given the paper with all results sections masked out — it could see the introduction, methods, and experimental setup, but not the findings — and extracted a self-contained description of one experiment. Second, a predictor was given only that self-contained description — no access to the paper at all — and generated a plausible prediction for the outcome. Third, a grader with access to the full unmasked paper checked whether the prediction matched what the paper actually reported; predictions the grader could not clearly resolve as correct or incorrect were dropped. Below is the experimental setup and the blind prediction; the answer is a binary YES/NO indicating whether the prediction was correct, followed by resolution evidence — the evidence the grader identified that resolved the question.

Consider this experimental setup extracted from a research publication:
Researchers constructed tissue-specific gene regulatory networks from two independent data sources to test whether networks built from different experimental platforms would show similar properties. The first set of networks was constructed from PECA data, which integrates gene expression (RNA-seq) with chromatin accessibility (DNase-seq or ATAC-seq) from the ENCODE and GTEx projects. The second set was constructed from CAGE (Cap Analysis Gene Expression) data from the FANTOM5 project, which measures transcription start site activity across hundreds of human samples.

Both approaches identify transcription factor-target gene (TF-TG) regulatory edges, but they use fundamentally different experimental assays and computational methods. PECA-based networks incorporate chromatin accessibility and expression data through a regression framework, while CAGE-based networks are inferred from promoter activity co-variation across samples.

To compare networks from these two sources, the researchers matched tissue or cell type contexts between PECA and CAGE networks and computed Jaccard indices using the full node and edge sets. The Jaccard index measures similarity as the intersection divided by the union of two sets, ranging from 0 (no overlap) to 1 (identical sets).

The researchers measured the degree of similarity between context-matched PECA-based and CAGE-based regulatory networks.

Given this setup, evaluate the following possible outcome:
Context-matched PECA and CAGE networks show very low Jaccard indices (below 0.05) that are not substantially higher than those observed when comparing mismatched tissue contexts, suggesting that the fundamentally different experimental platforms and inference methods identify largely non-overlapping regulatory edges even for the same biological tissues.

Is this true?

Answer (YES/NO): NO